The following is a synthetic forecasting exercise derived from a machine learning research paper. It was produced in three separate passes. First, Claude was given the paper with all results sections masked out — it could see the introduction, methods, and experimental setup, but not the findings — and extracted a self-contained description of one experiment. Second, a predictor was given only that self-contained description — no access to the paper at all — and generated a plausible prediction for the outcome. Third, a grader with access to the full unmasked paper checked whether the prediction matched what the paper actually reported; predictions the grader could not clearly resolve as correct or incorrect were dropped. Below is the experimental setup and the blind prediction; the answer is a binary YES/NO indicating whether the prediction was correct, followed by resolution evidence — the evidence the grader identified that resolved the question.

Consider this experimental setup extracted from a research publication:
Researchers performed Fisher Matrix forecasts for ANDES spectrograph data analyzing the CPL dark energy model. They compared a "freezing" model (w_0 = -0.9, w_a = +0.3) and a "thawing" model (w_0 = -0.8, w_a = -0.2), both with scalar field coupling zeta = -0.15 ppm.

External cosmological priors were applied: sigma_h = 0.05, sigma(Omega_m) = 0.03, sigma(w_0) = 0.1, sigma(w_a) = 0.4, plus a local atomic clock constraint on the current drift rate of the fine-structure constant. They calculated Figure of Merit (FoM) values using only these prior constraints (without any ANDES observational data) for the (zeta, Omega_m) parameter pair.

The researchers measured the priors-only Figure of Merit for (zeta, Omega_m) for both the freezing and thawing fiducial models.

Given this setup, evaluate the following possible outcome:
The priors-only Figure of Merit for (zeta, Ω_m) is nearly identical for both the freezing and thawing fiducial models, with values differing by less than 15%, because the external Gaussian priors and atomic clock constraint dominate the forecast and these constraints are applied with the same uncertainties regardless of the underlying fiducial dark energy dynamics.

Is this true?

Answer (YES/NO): NO